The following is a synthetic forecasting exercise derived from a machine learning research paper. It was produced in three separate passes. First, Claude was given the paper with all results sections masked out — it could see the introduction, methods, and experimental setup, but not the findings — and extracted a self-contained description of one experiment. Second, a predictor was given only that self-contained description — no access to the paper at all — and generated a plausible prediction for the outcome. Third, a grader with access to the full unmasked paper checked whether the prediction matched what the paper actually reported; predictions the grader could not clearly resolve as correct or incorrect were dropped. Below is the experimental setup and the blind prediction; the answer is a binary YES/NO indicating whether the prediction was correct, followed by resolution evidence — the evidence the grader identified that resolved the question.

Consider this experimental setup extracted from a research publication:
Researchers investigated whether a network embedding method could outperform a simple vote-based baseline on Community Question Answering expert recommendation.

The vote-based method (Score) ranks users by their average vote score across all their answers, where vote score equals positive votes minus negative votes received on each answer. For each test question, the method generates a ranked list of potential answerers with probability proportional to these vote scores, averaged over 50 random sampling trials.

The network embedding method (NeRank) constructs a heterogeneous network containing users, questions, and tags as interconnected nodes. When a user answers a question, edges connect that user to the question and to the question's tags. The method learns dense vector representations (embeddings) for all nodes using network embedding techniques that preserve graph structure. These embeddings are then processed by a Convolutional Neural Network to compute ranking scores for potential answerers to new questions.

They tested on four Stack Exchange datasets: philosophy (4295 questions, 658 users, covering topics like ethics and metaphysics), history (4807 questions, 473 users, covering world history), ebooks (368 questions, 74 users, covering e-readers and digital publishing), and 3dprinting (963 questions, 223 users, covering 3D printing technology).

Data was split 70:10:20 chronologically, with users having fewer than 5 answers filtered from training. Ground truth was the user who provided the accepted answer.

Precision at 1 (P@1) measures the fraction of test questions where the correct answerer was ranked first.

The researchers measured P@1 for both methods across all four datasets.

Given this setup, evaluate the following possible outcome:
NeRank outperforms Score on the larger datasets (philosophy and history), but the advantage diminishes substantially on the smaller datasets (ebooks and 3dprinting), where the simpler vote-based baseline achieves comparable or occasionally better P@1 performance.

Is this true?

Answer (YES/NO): NO